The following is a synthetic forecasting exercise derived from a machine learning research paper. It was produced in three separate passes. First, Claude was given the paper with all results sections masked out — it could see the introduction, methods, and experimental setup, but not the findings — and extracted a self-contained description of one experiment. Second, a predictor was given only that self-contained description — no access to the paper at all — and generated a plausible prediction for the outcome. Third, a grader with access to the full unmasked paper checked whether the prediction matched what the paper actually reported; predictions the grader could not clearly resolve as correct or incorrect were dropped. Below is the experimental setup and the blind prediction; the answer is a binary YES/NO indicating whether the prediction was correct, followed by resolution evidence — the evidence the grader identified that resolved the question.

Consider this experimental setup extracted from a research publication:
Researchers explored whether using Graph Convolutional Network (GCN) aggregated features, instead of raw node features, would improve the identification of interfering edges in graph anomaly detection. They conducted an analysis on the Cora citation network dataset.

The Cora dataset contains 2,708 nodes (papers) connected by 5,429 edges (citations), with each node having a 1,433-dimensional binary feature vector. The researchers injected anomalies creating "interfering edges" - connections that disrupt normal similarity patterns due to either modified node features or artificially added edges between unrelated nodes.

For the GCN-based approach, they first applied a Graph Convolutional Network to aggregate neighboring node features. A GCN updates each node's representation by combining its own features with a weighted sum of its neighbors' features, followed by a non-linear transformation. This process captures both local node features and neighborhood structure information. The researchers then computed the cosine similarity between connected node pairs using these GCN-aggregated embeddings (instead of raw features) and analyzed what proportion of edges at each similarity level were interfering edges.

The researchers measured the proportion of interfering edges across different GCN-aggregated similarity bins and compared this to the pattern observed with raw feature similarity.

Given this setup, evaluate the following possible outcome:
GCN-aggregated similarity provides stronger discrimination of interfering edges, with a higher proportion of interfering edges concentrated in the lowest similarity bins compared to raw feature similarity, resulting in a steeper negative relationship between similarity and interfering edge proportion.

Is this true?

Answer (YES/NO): NO